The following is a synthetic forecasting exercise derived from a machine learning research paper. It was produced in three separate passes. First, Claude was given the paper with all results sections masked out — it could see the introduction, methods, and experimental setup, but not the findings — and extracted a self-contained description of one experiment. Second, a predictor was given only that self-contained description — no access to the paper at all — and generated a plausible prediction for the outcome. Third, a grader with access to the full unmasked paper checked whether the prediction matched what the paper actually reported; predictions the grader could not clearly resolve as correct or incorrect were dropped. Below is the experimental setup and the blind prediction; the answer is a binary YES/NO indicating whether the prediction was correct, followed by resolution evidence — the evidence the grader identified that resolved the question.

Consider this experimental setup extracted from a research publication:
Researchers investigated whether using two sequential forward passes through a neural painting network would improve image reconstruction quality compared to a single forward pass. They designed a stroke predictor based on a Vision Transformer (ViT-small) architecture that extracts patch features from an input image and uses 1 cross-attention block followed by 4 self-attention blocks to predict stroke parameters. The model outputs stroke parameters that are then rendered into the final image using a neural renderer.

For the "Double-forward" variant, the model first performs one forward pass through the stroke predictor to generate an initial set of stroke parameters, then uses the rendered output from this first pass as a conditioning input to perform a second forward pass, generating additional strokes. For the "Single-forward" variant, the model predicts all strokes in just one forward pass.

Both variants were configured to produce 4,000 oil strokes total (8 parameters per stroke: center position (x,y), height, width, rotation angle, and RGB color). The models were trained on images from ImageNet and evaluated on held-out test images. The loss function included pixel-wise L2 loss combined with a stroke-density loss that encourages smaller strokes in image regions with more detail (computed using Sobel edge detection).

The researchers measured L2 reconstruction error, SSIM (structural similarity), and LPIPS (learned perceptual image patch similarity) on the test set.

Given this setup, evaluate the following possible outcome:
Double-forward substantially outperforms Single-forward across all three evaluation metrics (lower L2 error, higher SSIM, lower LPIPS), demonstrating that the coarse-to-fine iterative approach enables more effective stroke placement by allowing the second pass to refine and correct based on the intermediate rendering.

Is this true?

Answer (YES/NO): NO